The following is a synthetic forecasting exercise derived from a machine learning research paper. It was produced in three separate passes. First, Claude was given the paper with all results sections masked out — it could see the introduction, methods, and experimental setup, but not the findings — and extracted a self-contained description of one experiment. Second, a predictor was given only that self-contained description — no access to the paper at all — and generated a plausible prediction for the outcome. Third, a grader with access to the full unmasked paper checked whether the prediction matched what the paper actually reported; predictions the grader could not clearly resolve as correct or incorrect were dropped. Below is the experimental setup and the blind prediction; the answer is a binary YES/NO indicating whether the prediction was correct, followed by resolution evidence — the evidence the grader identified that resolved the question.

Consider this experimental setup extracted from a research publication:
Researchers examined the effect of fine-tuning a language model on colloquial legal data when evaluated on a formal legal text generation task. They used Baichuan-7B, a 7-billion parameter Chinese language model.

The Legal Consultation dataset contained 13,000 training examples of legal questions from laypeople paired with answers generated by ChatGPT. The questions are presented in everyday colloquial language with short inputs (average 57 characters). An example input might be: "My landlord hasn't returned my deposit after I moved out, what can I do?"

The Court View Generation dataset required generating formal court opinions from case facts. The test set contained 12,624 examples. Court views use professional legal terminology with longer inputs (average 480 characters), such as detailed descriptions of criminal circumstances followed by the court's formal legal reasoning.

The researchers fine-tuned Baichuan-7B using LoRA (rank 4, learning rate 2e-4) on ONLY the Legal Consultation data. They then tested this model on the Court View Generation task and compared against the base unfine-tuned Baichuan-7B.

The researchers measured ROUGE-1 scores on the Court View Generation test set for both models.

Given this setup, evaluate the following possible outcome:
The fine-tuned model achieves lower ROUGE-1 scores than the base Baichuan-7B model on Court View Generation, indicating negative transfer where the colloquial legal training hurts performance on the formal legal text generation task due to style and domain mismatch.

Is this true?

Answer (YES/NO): YES